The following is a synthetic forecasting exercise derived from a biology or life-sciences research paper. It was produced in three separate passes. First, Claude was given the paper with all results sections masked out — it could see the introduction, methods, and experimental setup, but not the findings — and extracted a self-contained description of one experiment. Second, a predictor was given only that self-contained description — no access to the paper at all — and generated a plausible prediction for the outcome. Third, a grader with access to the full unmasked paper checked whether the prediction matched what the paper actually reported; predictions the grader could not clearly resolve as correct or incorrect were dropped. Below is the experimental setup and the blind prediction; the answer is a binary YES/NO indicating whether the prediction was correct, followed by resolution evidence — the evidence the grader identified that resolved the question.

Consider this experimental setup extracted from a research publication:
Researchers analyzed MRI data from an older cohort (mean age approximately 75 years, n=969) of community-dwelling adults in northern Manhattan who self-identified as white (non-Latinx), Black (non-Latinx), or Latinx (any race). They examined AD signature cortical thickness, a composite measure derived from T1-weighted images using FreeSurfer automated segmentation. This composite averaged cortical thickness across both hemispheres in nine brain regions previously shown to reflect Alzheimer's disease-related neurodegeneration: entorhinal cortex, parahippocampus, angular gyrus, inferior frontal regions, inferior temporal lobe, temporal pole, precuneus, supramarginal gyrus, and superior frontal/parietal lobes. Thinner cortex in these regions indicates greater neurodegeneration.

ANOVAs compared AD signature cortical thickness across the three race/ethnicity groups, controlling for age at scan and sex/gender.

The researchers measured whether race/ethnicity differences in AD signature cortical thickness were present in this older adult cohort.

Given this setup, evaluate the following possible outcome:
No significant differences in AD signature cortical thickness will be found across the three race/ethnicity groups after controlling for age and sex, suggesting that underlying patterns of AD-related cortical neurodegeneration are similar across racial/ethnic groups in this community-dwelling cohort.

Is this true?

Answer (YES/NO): NO